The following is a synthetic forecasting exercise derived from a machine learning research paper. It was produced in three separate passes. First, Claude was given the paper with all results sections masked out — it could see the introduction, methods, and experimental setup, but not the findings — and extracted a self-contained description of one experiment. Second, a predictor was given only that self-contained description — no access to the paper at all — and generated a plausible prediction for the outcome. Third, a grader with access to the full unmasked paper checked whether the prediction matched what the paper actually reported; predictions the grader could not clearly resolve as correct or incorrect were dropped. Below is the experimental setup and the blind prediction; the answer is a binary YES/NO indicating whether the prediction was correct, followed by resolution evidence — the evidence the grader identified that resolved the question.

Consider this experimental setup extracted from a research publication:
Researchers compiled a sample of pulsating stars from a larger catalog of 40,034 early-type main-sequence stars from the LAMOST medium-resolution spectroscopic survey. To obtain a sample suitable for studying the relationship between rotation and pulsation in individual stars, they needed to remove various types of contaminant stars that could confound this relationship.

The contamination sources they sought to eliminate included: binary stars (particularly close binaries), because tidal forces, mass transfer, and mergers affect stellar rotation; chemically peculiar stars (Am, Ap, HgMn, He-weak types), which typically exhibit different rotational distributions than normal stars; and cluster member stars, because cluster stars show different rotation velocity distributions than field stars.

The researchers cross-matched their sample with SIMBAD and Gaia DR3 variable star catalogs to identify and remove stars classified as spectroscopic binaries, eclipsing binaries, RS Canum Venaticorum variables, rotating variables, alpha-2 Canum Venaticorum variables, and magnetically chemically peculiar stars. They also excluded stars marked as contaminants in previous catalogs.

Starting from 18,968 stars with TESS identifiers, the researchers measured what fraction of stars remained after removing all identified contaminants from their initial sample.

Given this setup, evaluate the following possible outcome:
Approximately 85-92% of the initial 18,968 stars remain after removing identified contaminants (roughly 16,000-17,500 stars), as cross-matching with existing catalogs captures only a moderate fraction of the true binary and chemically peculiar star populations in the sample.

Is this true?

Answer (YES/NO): NO